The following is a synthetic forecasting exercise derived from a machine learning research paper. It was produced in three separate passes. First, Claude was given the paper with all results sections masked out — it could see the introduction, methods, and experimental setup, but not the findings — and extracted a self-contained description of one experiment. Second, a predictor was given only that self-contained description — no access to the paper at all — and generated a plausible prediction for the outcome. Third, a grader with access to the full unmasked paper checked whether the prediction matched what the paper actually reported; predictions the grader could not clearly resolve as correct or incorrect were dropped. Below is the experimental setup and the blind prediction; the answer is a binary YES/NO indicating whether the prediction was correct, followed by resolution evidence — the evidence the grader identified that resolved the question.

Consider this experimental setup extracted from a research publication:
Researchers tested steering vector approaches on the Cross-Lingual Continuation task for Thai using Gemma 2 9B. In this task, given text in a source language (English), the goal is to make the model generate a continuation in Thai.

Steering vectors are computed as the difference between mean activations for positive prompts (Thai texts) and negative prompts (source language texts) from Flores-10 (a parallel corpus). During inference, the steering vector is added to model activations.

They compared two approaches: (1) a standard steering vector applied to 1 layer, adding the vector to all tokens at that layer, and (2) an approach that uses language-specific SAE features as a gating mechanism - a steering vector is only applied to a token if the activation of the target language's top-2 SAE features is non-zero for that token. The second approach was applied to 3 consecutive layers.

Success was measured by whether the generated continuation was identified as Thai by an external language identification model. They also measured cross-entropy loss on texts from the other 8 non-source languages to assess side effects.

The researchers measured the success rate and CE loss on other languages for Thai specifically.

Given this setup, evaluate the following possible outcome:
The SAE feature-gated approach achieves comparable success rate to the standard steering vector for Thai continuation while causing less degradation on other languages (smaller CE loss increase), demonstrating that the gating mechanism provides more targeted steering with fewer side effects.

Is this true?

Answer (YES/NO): NO